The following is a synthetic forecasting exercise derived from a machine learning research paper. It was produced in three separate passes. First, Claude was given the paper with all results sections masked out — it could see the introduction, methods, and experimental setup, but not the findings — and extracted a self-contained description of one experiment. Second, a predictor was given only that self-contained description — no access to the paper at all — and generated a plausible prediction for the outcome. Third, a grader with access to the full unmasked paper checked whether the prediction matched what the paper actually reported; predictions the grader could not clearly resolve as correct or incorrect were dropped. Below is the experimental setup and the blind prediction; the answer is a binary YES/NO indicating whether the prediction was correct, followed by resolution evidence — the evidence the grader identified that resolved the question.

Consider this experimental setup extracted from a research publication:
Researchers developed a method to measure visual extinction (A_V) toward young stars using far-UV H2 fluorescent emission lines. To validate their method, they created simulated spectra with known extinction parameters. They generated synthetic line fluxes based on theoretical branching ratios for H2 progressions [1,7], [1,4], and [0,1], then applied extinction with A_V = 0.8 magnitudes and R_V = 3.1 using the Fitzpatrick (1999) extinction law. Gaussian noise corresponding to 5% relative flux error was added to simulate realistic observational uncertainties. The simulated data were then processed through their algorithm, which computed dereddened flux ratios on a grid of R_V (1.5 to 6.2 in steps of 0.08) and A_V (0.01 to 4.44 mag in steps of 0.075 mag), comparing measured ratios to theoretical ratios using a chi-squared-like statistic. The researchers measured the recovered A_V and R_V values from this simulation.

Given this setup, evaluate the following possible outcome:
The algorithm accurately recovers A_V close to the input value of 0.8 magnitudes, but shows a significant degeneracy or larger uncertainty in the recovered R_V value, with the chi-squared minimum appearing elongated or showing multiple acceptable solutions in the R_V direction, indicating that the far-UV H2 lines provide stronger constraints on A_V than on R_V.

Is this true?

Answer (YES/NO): NO